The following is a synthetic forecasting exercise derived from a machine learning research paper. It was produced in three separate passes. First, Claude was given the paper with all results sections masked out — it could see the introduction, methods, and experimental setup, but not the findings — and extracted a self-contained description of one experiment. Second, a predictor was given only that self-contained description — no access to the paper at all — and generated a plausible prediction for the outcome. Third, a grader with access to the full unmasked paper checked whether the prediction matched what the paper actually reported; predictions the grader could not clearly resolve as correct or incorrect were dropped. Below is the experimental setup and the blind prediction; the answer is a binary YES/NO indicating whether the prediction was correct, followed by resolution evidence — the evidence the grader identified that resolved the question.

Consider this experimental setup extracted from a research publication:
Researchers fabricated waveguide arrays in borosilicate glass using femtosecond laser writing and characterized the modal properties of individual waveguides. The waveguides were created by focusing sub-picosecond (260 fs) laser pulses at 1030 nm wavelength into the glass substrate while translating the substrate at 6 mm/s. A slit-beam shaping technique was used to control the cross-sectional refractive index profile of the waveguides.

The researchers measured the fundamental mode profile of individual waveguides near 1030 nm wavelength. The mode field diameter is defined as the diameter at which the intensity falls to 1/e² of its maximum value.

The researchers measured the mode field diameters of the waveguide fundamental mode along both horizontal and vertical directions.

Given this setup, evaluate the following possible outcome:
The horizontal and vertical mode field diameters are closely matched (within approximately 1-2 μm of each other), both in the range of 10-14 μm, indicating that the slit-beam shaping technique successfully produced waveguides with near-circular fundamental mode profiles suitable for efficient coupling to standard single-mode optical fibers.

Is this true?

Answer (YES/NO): NO